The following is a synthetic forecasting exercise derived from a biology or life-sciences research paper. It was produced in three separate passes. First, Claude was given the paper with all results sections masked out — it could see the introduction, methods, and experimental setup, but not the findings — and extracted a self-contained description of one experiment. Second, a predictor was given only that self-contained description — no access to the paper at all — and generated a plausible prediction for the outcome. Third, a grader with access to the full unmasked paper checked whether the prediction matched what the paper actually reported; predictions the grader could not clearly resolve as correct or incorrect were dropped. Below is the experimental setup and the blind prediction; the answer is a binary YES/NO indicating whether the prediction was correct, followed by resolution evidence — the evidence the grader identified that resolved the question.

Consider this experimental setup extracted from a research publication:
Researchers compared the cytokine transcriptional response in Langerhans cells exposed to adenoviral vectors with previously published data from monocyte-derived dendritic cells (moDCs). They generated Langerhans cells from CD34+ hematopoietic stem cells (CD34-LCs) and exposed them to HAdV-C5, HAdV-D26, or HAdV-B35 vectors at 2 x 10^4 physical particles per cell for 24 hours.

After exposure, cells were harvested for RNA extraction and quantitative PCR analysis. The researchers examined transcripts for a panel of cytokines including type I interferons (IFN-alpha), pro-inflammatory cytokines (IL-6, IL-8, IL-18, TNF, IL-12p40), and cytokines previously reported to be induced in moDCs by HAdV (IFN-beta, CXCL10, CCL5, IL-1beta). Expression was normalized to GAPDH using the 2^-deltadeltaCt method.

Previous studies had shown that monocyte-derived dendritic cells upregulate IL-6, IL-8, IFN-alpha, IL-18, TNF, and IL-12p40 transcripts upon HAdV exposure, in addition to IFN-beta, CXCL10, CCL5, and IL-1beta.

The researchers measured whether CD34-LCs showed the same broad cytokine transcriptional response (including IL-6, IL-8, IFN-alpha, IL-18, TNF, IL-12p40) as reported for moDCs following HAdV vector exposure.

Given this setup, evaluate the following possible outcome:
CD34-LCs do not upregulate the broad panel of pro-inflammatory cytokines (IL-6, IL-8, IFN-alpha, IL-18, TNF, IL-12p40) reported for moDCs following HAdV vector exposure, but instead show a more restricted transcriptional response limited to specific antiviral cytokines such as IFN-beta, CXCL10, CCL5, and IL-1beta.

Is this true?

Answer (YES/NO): YES